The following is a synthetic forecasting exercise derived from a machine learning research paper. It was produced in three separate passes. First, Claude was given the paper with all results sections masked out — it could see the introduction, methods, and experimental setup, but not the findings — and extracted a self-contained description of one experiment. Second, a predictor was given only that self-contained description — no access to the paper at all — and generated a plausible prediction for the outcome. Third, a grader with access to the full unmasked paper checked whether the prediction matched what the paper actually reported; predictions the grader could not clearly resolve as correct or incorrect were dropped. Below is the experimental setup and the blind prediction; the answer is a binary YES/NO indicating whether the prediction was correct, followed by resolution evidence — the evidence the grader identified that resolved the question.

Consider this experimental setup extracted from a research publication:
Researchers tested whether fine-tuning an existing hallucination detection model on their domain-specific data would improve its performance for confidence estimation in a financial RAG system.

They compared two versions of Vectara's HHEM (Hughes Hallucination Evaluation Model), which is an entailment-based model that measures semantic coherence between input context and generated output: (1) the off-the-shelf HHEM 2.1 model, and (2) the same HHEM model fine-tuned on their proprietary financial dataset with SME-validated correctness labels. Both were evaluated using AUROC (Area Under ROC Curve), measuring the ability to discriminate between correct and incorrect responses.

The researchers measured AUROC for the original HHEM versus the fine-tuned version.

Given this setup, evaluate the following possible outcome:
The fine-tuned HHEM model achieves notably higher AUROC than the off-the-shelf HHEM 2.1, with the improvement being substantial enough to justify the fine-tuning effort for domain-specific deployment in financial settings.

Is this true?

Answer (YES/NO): NO